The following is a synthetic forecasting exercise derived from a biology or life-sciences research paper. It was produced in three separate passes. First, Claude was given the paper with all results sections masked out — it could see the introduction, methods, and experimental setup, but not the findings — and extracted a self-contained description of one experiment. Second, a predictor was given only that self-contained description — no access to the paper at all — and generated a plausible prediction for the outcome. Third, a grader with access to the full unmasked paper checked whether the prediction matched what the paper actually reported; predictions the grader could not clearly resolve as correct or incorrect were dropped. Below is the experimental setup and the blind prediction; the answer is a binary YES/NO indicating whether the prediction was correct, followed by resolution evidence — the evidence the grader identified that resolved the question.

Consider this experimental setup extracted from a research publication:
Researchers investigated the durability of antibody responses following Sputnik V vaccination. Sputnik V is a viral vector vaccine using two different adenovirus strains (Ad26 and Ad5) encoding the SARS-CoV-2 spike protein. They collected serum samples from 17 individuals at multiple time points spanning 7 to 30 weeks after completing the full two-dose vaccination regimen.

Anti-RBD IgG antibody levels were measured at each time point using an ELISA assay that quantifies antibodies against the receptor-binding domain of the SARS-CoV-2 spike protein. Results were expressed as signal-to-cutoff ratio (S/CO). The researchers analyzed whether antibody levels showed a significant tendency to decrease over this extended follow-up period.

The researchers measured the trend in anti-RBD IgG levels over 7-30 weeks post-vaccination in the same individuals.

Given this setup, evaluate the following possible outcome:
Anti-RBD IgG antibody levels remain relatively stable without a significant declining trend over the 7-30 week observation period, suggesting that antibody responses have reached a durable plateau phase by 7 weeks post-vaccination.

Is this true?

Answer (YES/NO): YES